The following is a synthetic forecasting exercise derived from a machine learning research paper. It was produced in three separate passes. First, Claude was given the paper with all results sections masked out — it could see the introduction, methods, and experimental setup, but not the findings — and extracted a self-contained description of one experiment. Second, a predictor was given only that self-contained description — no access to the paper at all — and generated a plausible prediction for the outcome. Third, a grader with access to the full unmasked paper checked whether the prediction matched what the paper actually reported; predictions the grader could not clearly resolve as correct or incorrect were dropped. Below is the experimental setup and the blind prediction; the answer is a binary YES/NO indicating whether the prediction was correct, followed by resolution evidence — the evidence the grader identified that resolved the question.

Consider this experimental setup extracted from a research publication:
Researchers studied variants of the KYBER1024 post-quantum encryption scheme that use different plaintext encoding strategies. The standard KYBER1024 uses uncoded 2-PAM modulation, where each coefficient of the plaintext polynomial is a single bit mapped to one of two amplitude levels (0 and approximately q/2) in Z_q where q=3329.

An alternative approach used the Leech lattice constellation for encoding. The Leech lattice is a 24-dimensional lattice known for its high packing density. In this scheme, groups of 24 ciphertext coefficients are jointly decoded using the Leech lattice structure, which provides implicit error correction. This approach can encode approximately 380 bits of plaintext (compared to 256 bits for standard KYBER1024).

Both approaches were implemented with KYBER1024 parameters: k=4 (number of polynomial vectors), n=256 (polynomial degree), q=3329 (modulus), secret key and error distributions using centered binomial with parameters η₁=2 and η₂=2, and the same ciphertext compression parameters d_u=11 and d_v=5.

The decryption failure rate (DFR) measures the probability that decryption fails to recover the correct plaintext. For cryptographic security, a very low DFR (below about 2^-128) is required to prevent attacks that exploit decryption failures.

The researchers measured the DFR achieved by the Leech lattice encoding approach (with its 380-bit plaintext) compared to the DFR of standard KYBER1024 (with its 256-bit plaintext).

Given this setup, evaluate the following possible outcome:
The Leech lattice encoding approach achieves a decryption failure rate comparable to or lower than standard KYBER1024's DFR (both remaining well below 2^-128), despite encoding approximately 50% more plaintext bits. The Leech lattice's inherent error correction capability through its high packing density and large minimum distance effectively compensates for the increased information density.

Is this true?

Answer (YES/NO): YES